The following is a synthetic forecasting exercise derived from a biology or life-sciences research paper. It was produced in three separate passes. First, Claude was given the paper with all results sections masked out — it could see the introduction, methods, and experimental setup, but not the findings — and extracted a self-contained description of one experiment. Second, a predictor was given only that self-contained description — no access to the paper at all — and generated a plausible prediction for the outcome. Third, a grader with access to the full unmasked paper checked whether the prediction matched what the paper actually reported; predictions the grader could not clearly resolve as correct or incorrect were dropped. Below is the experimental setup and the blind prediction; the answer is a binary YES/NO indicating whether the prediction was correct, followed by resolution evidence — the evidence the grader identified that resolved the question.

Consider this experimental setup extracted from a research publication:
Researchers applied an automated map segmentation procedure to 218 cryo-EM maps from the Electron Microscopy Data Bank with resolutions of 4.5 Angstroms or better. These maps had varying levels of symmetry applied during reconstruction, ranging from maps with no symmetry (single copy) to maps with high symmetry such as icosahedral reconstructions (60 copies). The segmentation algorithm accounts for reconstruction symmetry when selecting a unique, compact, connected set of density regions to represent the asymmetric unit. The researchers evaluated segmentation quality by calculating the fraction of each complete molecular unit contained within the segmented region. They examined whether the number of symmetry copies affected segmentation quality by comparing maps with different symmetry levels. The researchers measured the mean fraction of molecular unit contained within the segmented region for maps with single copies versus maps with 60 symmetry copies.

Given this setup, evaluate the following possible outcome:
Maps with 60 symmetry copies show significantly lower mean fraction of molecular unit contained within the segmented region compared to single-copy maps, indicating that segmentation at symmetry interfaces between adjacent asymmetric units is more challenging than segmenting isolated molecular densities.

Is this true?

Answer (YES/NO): NO